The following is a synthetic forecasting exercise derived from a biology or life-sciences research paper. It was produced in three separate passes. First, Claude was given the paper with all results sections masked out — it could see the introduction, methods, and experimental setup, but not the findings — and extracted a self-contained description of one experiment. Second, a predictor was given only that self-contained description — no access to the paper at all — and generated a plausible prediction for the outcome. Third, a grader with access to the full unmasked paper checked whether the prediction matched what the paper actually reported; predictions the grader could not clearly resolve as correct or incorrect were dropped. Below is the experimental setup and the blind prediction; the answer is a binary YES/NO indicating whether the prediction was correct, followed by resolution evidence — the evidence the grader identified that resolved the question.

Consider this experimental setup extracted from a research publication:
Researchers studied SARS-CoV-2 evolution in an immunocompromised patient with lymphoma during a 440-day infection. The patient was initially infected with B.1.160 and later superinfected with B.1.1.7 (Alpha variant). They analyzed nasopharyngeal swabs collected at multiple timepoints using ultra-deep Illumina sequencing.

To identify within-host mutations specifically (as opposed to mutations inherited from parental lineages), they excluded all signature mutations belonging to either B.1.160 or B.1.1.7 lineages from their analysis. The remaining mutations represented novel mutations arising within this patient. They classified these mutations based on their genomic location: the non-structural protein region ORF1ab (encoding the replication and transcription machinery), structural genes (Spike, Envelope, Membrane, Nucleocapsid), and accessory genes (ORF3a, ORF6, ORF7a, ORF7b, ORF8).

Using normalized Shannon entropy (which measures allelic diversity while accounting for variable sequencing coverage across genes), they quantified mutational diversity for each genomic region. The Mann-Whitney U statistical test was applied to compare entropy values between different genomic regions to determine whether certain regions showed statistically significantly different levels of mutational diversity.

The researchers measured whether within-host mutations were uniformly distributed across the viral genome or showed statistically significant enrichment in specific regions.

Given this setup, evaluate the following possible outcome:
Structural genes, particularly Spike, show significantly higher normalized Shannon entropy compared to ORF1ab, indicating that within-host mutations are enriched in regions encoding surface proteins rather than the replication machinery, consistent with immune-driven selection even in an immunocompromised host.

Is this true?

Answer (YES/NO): NO